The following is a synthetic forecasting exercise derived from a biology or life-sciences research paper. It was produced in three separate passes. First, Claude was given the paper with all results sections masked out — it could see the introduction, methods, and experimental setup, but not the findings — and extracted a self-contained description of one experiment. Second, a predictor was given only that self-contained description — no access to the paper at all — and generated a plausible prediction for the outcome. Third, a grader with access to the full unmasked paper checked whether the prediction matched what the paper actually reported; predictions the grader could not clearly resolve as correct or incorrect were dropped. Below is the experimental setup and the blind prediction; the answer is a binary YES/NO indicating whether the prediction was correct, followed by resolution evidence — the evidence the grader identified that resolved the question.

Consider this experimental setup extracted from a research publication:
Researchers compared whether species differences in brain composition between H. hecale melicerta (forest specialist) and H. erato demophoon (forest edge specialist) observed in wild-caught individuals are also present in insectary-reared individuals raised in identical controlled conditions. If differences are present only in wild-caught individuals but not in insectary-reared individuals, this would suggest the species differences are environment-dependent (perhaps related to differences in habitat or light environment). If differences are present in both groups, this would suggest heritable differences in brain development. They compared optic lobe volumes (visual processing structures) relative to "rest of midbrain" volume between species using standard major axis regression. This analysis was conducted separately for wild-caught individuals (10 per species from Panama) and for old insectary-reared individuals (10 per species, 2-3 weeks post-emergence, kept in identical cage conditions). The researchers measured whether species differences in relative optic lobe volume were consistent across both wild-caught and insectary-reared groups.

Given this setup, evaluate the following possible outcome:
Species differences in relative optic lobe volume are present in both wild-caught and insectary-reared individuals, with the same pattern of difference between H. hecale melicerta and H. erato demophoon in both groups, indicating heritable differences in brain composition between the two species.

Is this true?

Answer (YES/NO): NO